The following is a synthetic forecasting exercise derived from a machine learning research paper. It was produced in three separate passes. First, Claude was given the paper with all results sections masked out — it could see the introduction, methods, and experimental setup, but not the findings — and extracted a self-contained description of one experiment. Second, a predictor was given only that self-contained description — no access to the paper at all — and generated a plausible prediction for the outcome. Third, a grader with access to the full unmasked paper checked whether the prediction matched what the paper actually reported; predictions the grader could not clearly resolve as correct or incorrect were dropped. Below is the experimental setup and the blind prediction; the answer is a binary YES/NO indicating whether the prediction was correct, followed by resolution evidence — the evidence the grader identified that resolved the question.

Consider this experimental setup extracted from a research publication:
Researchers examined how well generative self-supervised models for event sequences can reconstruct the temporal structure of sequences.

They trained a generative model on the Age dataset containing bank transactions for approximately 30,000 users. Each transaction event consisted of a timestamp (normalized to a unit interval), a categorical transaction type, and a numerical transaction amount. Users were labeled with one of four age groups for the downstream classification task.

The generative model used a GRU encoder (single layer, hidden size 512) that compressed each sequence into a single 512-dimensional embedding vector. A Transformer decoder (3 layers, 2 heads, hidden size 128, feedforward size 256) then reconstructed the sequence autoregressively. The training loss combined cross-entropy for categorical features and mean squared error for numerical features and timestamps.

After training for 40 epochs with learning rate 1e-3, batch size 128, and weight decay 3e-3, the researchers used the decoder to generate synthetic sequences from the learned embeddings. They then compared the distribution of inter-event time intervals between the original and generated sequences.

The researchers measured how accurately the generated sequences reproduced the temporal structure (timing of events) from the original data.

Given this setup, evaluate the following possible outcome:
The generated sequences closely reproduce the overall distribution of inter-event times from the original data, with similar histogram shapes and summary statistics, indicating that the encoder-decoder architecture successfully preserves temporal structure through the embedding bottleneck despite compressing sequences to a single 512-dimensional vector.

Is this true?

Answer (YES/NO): NO